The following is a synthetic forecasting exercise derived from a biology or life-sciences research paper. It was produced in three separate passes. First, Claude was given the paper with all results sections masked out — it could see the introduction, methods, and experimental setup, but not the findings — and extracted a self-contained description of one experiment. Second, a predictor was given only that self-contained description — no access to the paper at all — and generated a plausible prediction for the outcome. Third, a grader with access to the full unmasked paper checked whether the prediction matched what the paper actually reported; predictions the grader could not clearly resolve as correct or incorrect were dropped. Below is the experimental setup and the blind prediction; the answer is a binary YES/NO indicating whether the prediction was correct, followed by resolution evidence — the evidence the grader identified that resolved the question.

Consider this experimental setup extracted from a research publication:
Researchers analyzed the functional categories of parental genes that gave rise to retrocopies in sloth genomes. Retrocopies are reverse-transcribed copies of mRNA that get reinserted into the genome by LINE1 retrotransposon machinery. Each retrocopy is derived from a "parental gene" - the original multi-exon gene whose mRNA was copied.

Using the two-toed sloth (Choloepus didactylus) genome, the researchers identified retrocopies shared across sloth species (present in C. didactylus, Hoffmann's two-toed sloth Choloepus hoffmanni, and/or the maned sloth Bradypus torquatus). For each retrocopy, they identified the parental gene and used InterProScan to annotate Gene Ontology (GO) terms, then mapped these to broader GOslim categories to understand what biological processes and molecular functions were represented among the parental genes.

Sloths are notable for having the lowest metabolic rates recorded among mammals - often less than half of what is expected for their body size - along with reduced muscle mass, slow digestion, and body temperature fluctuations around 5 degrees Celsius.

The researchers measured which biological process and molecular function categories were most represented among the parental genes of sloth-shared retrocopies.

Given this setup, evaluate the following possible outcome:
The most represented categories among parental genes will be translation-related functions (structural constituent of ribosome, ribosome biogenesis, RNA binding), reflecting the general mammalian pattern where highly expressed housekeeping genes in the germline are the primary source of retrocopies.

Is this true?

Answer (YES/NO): NO